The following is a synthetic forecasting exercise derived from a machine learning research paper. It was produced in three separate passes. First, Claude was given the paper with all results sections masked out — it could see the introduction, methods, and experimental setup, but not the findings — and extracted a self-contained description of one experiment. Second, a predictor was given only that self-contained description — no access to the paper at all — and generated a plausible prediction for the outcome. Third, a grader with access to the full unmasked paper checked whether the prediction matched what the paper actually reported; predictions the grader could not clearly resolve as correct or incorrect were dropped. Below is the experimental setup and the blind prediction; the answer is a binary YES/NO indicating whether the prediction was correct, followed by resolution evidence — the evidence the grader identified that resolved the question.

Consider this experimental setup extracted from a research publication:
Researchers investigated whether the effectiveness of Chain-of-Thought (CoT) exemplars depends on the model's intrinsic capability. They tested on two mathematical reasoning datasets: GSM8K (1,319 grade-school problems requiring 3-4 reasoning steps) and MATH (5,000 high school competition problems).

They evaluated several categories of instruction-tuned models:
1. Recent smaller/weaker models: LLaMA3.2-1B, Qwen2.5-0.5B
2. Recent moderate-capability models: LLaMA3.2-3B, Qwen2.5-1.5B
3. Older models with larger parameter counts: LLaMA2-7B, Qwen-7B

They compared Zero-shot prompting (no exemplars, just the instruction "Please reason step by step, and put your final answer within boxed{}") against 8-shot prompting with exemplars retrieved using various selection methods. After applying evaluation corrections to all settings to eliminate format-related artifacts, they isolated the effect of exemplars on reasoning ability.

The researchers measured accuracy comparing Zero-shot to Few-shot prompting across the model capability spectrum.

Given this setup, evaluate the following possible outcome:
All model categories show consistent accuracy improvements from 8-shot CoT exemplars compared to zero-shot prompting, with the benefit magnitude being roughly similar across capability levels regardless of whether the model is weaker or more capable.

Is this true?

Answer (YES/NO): NO